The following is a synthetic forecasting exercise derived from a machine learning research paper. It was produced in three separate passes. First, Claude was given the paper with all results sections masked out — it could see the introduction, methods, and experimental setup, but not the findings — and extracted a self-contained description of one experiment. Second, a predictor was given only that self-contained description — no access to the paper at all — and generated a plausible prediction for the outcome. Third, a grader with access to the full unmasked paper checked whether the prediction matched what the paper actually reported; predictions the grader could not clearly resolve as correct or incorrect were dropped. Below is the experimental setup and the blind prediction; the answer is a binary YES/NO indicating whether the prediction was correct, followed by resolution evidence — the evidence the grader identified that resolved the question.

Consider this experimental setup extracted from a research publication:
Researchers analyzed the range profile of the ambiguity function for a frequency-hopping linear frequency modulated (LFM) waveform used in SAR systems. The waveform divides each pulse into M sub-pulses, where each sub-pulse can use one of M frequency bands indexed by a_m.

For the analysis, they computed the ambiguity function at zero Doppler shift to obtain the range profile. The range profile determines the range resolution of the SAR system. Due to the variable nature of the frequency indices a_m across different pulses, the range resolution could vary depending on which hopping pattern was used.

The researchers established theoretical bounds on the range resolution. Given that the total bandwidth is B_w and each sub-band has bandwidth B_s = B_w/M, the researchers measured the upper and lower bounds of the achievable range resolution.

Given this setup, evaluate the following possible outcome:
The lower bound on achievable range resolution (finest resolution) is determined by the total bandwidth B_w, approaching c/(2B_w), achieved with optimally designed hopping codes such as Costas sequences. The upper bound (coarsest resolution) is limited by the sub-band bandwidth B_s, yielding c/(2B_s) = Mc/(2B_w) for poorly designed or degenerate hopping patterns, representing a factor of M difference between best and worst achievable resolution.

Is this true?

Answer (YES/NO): NO